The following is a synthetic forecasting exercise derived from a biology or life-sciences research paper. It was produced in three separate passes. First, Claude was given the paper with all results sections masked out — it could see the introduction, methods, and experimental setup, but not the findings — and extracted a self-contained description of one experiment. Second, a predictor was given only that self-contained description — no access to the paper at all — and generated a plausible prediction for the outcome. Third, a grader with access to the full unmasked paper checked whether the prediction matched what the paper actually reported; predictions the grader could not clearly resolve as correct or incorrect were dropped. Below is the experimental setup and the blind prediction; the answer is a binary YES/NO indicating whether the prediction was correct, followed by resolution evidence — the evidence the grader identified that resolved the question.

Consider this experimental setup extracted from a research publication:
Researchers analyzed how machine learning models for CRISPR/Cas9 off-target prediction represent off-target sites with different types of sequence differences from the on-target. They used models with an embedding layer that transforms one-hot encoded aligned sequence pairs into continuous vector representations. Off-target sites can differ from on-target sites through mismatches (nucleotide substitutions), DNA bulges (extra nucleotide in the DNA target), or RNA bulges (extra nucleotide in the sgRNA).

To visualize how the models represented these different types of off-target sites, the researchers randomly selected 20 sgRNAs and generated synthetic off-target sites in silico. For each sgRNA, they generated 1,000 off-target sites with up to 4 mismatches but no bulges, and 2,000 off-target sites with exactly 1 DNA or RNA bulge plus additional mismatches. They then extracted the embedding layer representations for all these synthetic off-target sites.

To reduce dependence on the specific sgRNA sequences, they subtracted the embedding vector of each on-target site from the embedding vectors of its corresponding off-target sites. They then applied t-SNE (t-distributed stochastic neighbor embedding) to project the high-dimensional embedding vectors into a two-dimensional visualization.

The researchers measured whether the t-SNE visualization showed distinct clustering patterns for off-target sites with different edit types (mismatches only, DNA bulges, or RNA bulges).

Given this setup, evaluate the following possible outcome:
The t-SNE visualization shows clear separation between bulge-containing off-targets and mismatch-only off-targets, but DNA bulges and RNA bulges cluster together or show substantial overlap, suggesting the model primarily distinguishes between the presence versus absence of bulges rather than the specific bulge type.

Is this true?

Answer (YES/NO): NO